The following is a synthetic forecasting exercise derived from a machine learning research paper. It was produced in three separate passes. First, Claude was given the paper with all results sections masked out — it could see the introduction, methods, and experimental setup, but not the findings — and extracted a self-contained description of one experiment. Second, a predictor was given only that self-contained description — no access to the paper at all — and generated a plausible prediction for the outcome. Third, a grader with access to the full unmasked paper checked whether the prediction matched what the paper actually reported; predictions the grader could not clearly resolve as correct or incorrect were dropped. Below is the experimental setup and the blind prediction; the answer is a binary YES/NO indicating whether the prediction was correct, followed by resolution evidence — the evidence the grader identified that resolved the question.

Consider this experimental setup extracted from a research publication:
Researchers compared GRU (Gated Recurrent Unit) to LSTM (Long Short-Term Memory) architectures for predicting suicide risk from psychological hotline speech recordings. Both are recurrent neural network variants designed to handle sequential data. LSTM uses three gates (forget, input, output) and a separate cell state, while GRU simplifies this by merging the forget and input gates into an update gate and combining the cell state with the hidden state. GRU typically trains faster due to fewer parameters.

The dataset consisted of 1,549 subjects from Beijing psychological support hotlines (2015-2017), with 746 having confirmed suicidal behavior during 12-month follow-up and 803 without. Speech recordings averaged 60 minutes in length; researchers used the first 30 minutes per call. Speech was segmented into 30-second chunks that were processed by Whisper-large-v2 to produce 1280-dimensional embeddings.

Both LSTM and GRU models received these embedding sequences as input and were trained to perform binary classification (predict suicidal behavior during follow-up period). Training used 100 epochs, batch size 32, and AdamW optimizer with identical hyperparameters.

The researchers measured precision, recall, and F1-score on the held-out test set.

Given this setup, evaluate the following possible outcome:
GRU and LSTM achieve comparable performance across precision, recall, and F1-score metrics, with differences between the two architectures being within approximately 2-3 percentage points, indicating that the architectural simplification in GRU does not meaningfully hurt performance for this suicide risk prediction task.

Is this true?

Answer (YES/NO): YES